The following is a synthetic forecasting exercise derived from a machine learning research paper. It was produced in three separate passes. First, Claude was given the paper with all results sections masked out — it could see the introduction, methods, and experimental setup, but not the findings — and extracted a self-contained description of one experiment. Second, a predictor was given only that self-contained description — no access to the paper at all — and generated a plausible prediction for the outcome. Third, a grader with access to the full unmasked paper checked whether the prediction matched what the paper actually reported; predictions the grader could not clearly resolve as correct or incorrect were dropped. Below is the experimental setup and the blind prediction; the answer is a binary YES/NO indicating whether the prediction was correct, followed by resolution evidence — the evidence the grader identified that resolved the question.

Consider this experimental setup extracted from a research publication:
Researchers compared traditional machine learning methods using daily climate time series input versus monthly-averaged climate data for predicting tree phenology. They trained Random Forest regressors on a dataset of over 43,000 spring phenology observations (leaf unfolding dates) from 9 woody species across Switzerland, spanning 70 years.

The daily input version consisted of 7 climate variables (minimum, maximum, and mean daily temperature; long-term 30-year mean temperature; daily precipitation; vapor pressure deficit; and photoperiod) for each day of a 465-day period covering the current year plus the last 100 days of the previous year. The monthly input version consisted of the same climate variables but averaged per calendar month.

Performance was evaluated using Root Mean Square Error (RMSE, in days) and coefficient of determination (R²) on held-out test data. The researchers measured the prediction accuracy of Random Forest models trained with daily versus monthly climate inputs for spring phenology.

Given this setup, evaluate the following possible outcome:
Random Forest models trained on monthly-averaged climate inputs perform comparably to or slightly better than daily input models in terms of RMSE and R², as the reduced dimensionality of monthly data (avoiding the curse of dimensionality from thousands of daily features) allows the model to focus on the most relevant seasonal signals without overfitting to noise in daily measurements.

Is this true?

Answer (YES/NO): YES